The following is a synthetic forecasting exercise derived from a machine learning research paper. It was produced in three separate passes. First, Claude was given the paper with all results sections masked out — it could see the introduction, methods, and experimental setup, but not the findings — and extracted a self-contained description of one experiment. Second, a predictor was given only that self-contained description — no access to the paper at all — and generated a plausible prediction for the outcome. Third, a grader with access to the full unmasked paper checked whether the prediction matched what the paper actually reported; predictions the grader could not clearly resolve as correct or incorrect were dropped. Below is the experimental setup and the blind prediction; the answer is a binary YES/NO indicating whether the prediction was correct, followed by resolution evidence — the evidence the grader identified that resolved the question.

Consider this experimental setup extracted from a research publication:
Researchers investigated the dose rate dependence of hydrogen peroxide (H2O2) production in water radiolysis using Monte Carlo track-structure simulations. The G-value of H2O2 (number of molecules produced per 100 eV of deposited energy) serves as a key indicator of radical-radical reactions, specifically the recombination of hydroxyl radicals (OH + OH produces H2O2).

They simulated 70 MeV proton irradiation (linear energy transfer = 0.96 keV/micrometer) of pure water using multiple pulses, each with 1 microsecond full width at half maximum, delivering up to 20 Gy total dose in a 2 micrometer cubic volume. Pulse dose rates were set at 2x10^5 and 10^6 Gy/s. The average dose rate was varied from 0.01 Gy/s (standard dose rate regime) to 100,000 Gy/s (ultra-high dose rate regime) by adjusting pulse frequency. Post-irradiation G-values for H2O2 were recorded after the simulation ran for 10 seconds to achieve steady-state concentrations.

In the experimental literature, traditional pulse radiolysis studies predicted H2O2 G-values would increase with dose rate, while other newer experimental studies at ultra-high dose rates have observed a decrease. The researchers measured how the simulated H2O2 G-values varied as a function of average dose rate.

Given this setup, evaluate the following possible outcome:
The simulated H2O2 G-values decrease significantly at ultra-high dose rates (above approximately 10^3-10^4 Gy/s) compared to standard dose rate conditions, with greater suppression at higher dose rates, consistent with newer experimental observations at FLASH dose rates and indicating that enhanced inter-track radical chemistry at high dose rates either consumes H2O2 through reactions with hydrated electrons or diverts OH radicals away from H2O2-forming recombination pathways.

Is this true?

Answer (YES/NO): NO